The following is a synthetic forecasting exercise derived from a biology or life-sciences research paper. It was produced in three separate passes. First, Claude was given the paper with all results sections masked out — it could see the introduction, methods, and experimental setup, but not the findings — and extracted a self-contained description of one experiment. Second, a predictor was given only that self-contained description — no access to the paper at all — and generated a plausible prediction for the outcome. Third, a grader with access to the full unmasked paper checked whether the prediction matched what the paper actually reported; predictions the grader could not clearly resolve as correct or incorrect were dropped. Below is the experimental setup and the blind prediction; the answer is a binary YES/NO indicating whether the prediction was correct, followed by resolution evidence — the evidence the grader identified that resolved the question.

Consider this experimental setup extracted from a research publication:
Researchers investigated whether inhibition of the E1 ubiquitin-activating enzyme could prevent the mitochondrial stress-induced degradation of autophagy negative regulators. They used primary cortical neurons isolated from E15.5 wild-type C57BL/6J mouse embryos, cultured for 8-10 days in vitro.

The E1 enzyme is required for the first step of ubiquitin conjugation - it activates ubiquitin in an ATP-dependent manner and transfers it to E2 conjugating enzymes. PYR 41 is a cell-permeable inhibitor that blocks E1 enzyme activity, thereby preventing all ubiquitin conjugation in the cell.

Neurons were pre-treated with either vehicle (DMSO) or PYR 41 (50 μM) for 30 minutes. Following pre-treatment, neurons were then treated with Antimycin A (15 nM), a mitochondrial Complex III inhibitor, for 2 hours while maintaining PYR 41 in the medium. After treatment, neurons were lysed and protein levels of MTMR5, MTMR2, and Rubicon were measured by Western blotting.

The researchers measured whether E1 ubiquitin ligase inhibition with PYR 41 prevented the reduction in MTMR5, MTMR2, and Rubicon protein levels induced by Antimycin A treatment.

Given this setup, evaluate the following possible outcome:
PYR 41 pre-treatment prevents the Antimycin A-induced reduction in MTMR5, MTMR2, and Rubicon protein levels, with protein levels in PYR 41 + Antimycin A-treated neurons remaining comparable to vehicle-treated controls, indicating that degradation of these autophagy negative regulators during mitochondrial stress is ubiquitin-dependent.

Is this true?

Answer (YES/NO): YES